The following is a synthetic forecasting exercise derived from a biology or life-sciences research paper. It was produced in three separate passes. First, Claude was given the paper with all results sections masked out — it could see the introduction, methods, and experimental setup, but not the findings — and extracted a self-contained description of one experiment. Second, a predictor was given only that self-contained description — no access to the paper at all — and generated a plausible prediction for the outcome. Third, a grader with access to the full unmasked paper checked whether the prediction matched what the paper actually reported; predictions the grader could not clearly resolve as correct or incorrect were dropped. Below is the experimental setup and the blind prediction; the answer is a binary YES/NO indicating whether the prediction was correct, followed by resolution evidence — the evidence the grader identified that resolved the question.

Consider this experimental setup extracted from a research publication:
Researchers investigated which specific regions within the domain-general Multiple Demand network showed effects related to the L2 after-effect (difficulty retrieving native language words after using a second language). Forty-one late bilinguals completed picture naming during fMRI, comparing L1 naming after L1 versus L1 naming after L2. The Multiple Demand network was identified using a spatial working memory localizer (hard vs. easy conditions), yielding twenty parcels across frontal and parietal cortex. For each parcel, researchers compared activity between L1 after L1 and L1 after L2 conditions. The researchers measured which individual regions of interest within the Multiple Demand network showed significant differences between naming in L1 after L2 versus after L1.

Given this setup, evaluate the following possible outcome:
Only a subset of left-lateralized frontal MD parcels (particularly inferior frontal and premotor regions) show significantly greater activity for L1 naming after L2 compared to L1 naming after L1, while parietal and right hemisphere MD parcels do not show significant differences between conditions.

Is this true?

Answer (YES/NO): NO